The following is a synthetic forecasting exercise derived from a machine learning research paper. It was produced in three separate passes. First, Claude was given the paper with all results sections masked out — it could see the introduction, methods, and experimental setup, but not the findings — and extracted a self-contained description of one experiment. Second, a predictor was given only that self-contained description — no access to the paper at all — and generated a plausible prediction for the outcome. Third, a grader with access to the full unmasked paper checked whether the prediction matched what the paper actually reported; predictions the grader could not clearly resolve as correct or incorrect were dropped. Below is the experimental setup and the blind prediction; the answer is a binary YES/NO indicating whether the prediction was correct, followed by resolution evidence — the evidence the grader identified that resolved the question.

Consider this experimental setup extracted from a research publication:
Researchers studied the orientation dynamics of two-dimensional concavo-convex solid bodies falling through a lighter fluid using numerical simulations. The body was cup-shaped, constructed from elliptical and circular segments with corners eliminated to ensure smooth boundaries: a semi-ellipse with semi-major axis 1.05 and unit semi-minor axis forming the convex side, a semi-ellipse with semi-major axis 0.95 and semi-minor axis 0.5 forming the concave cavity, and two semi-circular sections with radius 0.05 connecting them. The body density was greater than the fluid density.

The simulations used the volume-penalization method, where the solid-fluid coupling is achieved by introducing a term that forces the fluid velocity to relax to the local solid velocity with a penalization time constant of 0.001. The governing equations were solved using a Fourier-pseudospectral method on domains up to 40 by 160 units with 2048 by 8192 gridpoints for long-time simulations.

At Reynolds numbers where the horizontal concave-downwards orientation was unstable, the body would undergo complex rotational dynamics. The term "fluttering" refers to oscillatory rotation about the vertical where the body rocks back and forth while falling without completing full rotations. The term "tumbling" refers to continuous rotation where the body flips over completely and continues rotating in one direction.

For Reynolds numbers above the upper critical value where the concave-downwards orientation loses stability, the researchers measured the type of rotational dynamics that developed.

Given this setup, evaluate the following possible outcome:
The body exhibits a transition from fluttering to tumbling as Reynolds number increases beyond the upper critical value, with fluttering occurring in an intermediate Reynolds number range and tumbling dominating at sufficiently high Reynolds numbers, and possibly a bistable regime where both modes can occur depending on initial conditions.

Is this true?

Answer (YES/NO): NO